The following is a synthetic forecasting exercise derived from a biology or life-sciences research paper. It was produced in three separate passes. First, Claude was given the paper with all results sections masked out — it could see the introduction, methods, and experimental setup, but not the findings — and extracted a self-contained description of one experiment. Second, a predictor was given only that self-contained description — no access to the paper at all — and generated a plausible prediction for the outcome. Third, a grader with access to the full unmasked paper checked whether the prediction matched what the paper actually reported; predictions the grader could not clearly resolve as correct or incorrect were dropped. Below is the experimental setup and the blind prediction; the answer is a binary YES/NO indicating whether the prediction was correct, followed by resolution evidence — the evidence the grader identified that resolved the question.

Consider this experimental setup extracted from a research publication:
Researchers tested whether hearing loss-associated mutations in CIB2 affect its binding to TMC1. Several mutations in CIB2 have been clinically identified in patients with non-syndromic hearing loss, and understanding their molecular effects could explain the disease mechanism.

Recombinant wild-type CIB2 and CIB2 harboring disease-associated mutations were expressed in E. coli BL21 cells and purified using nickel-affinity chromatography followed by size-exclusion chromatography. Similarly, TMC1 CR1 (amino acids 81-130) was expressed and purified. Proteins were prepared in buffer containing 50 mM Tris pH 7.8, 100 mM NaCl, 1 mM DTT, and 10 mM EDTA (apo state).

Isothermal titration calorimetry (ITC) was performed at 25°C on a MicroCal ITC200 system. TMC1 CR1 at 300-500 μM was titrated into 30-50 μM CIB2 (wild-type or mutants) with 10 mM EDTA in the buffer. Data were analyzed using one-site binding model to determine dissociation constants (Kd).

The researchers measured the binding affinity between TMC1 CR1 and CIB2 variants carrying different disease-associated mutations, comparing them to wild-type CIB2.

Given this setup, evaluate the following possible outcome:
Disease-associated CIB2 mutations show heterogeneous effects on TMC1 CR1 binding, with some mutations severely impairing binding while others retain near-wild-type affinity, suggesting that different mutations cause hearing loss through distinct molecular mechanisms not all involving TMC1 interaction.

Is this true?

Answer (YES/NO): NO